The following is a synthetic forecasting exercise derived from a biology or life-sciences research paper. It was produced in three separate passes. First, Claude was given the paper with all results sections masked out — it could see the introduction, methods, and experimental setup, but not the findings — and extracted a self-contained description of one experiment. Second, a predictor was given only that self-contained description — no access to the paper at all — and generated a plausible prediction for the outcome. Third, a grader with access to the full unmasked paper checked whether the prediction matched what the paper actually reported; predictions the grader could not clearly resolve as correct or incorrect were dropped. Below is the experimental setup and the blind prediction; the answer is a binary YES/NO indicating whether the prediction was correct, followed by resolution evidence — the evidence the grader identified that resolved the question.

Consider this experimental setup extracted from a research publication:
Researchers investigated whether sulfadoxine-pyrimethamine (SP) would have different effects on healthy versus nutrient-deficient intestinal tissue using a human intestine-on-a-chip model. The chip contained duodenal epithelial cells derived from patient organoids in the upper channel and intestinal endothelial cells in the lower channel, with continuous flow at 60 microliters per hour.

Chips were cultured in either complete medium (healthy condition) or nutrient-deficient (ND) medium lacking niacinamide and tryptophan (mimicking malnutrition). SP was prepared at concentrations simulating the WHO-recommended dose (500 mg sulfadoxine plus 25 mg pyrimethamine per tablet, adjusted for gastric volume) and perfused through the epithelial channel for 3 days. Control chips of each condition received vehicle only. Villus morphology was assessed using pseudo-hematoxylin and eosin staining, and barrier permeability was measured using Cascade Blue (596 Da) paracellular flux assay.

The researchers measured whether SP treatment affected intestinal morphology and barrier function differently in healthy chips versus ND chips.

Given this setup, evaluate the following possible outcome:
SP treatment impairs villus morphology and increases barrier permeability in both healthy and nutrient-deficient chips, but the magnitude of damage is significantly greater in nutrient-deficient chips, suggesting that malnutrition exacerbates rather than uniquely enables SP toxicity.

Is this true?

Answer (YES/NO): NO